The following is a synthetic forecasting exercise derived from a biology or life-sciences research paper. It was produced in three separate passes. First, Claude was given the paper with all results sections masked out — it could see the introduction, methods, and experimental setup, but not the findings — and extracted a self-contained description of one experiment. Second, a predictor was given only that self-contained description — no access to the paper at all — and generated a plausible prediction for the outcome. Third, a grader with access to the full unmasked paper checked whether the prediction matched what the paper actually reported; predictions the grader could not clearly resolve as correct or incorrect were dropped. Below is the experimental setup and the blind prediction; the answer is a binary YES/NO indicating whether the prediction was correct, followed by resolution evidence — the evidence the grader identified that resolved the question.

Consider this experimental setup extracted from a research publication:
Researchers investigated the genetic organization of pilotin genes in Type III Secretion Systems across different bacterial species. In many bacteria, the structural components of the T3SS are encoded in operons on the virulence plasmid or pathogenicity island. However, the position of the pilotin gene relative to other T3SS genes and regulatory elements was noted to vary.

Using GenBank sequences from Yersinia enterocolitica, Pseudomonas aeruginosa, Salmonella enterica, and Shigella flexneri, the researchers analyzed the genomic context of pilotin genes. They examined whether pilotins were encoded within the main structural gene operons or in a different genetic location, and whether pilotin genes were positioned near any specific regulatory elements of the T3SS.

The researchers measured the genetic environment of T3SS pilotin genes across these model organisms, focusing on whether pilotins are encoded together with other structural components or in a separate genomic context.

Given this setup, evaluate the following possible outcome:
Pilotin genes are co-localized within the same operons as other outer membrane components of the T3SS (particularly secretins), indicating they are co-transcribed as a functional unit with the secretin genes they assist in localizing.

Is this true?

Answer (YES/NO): NO